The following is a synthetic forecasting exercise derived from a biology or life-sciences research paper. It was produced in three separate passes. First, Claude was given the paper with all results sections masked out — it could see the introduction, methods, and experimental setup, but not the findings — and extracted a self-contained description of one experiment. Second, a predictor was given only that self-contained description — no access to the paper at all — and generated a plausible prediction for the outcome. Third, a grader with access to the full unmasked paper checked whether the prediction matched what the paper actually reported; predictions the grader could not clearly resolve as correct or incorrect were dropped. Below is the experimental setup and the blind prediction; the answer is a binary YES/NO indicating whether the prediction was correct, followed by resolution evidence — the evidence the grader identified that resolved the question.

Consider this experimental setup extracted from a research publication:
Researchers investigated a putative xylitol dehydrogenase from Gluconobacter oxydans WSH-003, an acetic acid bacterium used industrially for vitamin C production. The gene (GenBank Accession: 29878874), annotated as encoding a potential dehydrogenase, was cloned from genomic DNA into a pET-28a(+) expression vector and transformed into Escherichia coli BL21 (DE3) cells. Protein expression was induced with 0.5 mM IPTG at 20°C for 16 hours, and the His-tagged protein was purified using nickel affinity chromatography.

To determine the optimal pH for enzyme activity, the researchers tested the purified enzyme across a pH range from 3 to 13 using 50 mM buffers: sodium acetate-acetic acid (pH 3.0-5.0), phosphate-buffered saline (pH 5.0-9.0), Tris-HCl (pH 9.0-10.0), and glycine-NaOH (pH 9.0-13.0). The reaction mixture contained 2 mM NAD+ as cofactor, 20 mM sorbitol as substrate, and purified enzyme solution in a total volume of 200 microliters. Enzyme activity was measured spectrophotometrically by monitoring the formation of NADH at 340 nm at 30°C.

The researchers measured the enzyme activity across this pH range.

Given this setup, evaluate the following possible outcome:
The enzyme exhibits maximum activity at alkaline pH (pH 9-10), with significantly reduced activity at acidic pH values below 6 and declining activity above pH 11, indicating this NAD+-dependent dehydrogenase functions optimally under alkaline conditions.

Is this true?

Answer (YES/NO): NO